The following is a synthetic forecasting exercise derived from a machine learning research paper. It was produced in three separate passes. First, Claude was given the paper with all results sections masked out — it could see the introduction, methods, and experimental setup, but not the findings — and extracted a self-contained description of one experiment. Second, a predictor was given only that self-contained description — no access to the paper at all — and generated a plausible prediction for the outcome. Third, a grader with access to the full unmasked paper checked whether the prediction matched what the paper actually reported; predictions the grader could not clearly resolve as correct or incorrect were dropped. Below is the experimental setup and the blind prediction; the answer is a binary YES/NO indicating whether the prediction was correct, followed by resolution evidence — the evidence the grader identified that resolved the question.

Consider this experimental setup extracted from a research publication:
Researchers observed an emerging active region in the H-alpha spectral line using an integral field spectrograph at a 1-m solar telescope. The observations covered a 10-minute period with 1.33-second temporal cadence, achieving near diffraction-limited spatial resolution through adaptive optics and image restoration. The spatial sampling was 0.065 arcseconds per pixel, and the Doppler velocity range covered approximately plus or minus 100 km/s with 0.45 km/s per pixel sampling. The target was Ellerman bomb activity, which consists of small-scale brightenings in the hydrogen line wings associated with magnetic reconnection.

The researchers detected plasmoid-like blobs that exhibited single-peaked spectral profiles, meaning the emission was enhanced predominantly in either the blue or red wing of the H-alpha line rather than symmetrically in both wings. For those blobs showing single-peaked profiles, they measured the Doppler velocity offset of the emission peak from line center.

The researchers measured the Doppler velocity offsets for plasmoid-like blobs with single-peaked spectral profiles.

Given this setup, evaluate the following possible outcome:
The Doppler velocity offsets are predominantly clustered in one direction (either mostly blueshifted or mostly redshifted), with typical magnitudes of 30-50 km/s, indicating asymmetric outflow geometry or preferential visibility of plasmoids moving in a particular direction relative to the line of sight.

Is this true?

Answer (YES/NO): NO